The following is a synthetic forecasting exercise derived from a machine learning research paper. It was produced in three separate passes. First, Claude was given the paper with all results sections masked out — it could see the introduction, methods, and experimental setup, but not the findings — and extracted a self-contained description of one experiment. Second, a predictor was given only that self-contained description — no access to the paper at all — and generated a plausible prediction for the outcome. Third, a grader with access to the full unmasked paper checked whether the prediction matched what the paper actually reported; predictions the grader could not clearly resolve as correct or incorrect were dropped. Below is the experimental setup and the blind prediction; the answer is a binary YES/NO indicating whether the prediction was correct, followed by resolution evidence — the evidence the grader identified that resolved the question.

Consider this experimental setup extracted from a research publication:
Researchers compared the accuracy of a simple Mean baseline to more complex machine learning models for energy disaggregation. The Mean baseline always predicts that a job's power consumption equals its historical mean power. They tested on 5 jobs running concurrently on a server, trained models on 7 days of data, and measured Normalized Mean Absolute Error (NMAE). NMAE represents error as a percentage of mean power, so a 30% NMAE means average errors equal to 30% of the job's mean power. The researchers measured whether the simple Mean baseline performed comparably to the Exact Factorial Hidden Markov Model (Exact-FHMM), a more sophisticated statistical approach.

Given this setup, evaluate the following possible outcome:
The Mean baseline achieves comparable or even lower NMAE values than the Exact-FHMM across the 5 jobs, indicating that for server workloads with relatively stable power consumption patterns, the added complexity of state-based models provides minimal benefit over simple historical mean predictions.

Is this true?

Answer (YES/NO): YES